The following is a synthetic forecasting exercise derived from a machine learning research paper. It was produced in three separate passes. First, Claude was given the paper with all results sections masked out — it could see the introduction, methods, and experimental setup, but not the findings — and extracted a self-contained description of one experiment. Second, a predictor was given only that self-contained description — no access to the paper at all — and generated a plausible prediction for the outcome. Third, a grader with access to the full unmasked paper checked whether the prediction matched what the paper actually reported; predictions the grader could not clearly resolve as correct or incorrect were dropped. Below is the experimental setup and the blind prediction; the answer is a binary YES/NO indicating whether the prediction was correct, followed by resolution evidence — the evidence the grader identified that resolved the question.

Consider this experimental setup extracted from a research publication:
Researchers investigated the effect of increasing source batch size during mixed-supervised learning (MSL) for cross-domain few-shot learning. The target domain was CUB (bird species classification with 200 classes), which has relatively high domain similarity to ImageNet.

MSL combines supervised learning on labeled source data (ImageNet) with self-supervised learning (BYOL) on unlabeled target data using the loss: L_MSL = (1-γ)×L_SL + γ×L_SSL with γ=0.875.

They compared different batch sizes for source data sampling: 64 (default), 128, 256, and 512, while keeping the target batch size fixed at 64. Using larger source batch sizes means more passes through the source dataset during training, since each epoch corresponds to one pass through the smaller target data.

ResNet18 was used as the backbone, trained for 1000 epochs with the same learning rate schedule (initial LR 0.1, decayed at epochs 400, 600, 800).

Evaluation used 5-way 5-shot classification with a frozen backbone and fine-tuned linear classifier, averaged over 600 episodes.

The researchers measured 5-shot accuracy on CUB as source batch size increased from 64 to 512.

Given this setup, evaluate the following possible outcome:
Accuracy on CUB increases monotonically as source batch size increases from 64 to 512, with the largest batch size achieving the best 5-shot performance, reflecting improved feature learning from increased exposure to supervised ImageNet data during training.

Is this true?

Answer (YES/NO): NO